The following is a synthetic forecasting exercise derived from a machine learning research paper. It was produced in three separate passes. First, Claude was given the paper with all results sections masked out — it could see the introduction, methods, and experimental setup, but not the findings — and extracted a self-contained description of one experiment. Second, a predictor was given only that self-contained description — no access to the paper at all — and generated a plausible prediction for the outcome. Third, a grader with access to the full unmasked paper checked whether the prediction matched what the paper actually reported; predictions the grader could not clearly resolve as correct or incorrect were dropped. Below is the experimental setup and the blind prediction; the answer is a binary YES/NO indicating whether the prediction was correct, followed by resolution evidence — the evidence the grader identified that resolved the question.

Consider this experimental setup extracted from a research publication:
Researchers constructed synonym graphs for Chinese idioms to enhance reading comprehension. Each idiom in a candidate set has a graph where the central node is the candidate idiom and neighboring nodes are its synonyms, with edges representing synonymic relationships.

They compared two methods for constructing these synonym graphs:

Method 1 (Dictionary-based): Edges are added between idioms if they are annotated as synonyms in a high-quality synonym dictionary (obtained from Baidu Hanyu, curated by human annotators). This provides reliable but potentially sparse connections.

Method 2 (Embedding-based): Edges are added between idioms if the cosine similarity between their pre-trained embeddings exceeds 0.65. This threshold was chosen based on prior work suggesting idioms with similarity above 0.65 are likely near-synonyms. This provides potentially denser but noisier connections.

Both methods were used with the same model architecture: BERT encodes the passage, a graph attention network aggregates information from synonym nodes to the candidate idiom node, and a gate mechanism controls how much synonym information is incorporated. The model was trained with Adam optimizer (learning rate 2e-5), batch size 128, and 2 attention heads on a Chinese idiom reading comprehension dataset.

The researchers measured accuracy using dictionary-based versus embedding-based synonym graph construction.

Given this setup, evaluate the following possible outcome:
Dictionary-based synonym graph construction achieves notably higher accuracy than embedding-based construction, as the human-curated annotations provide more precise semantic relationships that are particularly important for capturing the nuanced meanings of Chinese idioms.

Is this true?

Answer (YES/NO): NO